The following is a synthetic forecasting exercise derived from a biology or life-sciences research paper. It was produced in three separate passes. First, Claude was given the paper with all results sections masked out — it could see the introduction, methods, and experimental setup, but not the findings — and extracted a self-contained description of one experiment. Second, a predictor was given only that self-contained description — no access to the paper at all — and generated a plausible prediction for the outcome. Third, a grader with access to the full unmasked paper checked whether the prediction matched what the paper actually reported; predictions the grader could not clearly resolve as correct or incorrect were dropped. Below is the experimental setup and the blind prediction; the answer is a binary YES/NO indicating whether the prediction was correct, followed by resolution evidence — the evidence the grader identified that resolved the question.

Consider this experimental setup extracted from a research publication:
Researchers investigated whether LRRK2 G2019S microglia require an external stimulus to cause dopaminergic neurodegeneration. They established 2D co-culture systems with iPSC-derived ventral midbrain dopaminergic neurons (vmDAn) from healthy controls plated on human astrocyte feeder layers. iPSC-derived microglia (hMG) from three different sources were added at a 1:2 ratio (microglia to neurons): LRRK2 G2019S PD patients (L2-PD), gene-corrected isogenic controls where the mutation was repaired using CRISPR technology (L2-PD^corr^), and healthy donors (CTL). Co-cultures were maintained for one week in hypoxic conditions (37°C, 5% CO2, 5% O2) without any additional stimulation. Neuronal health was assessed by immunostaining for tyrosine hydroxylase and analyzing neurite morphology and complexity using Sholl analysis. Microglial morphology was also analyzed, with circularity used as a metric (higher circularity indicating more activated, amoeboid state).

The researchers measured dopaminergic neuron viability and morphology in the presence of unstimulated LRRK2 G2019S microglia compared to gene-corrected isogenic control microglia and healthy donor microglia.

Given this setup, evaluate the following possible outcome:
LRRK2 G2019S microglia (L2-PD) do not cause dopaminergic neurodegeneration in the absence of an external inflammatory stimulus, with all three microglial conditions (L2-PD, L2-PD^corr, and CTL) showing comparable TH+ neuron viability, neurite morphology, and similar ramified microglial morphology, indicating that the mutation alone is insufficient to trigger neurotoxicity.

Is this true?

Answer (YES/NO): YES